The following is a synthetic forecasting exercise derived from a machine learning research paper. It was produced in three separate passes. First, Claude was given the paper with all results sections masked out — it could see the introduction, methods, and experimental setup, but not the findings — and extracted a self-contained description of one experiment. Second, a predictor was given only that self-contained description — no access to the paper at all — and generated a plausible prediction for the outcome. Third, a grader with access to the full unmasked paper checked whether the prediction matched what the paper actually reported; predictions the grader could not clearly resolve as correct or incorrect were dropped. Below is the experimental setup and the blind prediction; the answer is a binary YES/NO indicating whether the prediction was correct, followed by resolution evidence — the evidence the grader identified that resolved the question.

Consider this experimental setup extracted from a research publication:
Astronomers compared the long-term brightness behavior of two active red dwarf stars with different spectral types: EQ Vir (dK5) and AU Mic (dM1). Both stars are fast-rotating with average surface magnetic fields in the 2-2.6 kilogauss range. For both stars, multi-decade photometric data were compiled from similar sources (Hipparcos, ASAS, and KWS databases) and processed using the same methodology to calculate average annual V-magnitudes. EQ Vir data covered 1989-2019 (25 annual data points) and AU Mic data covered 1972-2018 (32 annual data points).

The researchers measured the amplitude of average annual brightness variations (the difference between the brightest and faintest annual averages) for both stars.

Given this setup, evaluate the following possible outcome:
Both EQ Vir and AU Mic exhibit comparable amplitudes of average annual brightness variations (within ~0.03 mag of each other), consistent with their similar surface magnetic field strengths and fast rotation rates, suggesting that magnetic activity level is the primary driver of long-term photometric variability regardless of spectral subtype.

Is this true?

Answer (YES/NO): NO